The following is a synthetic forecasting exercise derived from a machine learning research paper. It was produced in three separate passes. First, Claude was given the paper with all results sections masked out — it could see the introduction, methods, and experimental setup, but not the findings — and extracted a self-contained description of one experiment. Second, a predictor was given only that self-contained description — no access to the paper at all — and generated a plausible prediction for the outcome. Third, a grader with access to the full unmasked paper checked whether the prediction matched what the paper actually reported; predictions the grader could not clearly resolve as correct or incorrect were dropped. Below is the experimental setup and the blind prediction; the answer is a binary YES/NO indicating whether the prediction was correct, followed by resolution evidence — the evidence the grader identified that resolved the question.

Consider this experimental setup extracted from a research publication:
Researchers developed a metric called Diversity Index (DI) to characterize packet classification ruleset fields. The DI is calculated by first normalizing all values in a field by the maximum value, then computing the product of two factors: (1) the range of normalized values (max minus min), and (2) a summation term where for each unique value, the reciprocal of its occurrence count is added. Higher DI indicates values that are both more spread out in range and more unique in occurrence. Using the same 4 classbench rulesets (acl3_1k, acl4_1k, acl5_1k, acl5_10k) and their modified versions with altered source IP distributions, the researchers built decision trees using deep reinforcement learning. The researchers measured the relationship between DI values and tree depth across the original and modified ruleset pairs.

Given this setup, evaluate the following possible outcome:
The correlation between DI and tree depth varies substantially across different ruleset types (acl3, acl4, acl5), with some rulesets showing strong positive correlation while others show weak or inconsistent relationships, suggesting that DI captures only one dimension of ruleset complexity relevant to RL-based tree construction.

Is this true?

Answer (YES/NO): NO